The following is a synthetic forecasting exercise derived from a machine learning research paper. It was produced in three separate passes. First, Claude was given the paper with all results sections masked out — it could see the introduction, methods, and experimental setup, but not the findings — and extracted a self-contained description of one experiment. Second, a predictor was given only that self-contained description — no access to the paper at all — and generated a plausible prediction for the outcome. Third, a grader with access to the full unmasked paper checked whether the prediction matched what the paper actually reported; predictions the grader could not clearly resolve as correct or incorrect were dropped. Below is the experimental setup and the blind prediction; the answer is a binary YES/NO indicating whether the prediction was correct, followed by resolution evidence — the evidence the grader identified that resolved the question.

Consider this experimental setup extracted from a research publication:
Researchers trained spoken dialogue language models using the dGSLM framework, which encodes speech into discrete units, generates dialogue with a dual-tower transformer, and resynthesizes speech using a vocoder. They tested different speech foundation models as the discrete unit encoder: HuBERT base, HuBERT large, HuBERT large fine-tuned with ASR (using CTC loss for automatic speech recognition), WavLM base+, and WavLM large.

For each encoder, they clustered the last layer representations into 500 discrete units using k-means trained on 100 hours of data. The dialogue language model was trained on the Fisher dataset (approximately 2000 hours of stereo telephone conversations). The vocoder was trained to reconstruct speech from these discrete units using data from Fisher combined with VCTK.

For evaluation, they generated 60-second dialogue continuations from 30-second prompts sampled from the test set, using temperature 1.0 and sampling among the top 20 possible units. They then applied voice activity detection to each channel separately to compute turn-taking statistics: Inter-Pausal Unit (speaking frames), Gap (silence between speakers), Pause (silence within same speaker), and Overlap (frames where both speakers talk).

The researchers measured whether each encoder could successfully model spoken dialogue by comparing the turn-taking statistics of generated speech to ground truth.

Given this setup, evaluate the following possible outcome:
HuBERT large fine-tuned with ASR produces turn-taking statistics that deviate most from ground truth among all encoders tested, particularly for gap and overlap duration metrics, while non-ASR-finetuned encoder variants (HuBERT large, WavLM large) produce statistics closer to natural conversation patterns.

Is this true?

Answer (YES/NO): NO